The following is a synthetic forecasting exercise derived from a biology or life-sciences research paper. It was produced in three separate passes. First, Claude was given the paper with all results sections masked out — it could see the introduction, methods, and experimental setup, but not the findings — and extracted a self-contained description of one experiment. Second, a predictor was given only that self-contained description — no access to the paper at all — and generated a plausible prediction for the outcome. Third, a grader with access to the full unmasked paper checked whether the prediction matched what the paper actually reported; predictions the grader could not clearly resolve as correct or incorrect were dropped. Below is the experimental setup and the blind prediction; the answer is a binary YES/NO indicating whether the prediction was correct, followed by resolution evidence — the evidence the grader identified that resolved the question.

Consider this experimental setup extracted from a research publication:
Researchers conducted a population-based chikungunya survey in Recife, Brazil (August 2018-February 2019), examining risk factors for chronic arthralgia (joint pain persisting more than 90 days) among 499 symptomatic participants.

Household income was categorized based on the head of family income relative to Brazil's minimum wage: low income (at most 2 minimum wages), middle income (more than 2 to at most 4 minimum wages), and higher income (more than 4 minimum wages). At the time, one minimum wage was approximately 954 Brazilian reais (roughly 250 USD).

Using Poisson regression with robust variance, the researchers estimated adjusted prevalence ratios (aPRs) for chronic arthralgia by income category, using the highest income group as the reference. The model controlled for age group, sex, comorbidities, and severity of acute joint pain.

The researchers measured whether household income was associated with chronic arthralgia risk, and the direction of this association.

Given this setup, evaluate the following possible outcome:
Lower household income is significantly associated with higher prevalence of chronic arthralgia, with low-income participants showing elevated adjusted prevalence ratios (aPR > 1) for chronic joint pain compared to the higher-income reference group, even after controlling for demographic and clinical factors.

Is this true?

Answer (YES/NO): NO